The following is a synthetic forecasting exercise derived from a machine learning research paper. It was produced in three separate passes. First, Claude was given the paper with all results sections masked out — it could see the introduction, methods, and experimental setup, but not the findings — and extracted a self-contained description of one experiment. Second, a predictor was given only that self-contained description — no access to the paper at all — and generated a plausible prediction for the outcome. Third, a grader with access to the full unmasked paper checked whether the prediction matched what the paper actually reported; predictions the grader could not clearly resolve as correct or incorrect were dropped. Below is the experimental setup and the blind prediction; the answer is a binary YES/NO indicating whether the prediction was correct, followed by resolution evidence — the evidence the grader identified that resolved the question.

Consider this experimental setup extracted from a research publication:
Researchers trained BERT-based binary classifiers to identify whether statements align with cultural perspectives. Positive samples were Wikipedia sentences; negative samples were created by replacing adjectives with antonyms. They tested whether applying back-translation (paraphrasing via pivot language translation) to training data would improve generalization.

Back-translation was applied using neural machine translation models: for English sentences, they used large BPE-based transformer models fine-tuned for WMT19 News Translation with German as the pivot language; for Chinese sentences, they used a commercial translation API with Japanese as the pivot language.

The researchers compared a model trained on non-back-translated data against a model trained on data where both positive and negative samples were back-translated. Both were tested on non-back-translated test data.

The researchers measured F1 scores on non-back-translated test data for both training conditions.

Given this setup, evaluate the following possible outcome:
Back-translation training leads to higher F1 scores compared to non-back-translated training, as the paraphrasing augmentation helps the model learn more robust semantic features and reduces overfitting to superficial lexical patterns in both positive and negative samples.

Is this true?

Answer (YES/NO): YES